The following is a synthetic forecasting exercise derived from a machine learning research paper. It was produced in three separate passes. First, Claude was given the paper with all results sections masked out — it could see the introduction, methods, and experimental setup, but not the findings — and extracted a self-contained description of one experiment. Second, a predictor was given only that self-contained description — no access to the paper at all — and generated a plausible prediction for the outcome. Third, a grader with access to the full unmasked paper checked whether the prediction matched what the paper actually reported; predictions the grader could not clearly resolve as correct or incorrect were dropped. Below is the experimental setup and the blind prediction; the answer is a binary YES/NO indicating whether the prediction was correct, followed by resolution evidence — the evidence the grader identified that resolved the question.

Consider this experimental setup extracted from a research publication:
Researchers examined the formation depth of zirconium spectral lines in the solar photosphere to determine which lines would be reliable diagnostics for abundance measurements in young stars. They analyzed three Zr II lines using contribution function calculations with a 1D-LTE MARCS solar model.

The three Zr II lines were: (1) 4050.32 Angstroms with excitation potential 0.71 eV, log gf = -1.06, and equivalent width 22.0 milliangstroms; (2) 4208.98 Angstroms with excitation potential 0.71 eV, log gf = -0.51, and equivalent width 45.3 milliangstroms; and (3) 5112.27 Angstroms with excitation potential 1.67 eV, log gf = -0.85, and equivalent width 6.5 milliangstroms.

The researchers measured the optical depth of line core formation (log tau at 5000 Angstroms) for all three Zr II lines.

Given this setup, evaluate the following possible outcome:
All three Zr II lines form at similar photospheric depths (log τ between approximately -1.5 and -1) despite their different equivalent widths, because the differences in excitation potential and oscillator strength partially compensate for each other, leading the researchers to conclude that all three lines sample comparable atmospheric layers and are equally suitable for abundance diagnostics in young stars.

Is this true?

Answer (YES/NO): NO